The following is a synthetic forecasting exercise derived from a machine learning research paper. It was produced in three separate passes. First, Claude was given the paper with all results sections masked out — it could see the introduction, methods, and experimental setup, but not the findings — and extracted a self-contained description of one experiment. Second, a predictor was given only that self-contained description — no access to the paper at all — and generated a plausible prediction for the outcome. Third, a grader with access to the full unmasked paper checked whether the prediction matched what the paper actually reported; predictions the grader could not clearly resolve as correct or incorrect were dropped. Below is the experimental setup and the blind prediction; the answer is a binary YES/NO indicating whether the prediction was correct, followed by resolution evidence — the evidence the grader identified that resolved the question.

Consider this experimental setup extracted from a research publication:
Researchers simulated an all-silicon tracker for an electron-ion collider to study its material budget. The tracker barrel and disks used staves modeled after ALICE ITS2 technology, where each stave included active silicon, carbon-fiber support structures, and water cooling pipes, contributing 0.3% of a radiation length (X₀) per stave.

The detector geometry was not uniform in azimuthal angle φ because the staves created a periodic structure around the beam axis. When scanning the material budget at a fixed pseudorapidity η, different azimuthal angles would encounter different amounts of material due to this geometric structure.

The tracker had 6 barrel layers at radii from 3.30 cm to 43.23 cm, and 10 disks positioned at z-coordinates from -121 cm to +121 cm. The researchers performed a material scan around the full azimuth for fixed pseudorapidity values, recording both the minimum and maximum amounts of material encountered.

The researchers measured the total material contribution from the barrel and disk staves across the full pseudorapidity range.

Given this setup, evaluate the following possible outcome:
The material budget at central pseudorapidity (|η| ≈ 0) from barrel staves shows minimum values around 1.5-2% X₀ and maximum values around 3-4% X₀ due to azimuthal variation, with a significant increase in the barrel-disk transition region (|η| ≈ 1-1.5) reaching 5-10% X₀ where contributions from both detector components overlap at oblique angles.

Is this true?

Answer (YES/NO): NO